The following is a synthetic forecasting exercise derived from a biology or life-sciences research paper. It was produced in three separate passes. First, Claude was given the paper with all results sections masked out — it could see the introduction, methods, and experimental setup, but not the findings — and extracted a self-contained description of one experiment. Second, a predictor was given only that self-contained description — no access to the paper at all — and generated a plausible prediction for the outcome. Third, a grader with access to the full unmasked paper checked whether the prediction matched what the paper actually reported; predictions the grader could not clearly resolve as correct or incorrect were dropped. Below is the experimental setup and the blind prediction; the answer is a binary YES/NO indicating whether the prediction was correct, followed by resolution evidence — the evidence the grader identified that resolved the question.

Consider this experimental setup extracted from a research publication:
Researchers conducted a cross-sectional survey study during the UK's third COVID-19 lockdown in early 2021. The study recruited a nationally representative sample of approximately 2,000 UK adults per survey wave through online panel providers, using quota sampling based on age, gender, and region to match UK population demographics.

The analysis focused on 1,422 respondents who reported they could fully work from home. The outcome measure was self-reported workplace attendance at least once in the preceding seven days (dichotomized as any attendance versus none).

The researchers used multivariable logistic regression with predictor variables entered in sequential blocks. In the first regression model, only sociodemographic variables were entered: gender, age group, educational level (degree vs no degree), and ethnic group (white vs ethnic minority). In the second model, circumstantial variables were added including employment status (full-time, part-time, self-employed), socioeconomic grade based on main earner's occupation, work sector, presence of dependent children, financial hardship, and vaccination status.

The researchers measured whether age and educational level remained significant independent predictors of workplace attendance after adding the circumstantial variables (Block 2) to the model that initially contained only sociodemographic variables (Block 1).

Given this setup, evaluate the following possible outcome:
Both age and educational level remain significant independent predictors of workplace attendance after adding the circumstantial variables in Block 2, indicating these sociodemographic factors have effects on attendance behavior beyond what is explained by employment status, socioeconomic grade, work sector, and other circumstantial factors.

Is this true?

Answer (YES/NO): NO